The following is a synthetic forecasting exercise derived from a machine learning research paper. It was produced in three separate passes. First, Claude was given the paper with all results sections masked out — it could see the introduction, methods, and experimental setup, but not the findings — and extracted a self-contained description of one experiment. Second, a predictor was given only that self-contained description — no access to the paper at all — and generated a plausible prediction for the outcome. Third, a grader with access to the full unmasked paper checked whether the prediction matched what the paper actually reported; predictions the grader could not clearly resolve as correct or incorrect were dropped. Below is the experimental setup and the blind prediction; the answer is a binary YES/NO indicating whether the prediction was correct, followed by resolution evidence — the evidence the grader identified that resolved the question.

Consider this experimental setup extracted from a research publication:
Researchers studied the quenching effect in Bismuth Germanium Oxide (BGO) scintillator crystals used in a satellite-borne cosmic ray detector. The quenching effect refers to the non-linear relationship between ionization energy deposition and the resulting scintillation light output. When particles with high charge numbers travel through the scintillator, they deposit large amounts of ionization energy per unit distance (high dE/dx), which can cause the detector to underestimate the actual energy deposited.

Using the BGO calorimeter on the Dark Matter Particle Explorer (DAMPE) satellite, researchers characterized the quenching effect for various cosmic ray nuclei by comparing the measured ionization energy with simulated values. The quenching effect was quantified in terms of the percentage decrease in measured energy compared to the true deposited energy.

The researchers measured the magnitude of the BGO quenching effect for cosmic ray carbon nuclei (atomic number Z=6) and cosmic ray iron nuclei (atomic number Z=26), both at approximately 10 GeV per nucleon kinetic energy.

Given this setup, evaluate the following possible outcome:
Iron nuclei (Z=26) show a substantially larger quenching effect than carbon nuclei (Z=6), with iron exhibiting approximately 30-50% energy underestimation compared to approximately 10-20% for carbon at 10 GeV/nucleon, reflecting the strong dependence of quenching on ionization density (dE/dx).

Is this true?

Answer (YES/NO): NO